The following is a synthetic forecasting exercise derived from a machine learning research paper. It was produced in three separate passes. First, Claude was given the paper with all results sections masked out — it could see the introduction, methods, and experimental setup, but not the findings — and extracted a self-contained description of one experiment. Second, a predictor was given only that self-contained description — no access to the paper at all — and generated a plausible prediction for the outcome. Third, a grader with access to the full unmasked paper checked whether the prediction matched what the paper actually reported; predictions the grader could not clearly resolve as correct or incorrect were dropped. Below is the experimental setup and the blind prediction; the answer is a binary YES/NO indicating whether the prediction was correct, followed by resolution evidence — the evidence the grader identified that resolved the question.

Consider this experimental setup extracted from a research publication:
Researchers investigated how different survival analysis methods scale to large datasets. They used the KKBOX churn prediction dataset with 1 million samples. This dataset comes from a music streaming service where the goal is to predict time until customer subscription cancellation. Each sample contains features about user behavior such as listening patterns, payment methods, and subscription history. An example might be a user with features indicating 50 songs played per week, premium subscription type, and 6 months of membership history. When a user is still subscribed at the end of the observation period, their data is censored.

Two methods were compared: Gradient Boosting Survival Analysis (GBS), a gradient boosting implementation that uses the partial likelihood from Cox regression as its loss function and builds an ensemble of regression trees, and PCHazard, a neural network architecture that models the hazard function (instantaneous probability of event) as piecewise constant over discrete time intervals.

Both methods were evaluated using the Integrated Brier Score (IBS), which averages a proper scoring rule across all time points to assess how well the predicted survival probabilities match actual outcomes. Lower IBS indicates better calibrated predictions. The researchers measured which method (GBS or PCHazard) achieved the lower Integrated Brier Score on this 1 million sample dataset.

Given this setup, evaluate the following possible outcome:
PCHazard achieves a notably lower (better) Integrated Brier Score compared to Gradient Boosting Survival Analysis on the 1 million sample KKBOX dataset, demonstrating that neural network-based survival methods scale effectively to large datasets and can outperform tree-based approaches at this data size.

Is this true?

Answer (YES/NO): YES